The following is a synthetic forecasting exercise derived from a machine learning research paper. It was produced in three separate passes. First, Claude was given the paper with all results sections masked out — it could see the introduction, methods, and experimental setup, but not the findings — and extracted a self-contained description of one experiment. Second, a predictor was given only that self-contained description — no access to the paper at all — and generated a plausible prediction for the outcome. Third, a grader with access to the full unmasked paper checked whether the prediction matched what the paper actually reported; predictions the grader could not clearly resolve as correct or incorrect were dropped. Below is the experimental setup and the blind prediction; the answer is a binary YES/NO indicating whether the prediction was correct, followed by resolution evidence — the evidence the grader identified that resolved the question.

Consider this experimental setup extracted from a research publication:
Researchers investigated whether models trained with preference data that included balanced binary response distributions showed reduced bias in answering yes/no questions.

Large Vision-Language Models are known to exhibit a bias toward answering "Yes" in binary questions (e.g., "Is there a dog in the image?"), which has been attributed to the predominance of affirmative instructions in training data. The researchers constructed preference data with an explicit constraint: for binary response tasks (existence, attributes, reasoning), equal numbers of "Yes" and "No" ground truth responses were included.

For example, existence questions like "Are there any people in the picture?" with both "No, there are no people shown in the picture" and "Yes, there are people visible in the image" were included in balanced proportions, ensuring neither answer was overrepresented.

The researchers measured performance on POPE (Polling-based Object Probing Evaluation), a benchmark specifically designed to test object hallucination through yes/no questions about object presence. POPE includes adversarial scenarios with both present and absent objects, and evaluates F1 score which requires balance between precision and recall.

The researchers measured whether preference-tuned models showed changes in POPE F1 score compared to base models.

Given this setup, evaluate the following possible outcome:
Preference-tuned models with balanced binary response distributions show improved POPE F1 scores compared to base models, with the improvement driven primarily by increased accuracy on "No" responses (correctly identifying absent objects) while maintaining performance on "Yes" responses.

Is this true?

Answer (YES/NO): NO